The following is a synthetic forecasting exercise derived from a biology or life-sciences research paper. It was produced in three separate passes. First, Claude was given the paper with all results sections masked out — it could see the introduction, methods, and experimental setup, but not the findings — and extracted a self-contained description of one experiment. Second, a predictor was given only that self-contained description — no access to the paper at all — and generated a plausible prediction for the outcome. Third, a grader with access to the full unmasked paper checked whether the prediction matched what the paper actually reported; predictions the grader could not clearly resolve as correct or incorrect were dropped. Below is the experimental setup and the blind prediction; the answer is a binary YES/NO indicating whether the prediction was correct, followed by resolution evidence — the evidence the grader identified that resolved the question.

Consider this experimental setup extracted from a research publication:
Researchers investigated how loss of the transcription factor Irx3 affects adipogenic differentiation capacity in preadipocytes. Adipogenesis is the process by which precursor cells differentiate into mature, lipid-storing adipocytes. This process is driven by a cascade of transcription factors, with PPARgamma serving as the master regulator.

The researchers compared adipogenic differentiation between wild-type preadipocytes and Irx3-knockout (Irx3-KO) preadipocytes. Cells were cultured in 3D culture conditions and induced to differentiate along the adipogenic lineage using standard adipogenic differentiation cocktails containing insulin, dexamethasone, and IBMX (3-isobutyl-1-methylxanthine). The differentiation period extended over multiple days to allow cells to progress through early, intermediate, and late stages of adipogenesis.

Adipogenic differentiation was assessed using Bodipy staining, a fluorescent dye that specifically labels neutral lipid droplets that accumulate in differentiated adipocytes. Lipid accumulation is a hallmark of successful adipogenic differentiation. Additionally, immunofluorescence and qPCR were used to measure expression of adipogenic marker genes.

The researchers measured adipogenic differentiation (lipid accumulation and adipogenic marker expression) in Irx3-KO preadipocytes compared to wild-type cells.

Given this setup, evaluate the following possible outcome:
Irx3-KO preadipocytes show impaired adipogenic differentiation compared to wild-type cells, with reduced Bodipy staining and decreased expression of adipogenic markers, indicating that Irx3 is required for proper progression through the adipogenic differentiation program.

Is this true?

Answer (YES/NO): YES